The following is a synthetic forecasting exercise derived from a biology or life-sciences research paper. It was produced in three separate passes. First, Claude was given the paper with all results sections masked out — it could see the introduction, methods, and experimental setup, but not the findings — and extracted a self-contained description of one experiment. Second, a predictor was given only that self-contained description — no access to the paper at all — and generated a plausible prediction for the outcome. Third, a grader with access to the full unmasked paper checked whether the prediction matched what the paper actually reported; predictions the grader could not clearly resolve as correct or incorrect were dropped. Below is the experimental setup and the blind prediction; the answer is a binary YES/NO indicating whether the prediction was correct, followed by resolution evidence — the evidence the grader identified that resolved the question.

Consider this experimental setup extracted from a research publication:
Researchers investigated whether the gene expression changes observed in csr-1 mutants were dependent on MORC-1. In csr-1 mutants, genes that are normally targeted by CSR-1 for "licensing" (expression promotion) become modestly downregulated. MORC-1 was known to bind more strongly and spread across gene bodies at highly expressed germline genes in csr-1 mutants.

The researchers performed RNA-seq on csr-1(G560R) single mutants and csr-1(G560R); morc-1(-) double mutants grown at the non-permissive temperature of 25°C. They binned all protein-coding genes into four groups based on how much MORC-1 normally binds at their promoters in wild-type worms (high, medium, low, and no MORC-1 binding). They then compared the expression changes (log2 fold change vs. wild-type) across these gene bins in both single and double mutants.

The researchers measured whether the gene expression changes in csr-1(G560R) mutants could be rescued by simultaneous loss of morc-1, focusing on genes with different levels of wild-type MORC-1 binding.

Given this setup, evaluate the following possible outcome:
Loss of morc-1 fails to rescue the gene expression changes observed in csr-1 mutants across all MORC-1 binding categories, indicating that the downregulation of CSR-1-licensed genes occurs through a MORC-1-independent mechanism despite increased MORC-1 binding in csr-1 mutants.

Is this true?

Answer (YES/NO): NO